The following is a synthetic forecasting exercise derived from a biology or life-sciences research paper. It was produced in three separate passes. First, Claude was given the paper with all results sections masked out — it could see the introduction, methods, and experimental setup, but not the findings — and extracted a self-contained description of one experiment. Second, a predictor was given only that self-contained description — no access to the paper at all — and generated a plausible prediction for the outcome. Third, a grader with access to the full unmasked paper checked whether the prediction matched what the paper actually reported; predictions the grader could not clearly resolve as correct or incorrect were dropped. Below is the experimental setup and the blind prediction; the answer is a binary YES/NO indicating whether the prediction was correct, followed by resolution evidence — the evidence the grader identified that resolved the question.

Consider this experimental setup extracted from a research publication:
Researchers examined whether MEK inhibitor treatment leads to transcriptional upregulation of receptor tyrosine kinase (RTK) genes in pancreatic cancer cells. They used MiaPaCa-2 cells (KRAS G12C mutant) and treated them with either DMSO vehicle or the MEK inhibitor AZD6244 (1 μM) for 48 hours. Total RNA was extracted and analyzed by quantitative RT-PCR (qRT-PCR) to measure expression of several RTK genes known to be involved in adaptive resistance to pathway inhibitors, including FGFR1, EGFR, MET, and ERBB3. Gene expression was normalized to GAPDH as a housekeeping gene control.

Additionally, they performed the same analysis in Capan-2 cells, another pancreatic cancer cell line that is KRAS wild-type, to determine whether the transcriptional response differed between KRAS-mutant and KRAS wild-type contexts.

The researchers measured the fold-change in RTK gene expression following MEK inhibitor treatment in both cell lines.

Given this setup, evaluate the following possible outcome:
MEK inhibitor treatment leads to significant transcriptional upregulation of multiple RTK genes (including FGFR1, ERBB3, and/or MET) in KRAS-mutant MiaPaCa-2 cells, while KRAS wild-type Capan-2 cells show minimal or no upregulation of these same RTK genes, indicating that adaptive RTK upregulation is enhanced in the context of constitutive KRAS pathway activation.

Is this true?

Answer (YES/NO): NO